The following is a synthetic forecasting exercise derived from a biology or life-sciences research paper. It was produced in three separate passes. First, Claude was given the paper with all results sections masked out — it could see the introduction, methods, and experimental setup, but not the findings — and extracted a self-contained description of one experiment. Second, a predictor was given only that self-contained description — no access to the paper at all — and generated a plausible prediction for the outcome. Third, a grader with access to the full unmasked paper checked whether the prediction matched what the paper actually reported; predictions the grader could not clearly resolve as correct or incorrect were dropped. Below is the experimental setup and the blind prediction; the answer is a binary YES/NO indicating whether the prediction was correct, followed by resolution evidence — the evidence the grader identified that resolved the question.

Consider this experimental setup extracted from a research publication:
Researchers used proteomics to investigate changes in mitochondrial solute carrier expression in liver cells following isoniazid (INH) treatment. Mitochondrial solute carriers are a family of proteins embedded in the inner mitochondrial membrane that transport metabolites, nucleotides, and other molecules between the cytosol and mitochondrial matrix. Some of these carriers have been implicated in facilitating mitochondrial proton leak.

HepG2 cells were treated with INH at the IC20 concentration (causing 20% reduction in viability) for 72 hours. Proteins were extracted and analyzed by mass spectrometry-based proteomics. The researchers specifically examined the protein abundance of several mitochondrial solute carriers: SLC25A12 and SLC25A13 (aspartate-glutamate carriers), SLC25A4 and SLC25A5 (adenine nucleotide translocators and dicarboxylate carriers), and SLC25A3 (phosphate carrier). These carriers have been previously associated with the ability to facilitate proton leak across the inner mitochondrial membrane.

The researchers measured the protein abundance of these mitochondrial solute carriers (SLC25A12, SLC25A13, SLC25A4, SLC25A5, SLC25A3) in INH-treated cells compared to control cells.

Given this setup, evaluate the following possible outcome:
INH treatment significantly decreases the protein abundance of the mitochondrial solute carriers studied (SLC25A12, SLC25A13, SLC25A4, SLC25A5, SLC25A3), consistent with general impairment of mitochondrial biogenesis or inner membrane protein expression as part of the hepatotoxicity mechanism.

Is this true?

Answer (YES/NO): NO